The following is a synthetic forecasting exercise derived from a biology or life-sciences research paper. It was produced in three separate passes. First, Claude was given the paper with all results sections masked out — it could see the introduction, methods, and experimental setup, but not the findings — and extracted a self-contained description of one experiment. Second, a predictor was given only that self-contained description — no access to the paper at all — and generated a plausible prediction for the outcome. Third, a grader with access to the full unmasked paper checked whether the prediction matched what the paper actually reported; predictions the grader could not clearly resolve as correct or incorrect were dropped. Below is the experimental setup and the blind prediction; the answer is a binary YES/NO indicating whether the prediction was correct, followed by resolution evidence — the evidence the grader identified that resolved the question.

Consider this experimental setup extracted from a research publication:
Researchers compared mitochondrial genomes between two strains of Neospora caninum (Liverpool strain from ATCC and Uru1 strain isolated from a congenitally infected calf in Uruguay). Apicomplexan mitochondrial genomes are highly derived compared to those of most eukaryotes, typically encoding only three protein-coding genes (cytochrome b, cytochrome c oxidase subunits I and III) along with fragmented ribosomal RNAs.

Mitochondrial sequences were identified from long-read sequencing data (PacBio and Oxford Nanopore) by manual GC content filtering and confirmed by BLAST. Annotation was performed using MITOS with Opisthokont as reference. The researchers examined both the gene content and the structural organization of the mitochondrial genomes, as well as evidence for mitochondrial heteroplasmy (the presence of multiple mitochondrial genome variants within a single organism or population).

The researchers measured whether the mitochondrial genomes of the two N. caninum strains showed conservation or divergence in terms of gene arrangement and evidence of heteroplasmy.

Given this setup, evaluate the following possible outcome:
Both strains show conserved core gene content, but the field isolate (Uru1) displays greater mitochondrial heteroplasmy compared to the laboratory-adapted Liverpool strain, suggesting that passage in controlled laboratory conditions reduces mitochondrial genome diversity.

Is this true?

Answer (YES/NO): NO